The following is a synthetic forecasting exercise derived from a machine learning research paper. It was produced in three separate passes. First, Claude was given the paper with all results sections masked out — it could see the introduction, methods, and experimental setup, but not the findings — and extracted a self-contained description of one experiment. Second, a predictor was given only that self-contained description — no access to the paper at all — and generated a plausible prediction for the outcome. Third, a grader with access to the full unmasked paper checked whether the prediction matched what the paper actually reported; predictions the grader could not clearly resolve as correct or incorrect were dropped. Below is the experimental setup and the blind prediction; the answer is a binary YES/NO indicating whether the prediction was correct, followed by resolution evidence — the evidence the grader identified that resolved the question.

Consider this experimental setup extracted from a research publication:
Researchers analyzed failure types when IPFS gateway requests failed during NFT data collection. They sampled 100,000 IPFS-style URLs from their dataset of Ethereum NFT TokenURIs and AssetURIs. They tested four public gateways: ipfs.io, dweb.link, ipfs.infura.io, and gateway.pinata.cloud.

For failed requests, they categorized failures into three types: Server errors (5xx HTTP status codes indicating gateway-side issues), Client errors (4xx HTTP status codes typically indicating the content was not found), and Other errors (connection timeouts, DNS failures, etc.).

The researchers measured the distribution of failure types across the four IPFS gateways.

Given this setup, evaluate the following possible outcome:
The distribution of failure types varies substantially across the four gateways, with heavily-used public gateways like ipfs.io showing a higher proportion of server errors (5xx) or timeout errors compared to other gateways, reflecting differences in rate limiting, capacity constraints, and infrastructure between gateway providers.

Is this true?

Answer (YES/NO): NO